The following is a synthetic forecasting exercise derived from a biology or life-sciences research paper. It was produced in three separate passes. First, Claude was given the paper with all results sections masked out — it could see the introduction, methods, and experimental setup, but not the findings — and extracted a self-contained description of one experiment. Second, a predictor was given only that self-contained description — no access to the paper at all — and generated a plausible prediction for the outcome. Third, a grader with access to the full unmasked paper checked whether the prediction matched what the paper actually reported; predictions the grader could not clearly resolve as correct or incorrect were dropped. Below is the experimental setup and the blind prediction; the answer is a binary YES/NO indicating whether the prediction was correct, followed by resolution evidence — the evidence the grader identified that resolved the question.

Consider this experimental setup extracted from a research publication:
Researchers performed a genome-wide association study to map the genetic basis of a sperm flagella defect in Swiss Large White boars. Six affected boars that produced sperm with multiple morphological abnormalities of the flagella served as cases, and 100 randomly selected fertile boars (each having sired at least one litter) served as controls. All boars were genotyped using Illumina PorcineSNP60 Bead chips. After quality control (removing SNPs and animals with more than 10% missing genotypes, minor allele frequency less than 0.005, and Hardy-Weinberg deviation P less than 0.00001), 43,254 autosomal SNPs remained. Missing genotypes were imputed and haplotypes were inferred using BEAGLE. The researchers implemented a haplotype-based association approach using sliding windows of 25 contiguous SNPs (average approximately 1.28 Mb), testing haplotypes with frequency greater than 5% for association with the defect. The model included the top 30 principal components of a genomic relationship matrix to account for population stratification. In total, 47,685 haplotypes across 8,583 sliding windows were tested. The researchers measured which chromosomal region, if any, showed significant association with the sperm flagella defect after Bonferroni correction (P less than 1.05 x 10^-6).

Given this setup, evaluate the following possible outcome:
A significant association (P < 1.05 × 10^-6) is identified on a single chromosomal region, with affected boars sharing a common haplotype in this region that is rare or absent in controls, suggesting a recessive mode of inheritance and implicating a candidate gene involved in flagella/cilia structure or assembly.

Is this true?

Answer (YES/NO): YES